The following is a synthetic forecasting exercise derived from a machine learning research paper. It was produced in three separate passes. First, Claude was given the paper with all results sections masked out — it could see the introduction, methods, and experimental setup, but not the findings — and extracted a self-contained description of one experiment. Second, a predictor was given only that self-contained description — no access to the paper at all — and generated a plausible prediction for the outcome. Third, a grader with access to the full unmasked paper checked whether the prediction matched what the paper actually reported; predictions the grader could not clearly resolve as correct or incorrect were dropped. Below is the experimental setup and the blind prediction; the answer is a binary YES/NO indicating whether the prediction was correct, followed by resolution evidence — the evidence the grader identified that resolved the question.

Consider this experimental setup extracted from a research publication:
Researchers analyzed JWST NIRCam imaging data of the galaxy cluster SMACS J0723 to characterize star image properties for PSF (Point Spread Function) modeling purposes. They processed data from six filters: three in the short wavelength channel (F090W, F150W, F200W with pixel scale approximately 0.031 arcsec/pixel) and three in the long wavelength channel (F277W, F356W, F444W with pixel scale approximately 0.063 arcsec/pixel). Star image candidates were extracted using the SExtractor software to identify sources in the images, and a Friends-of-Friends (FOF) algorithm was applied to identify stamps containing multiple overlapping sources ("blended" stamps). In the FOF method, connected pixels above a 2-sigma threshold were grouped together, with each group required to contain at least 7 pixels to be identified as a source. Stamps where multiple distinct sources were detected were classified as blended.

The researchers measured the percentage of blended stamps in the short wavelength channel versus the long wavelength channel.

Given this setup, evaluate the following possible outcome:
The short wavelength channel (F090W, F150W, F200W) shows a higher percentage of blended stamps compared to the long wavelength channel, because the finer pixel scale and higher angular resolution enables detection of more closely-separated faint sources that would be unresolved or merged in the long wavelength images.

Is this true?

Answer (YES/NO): NO